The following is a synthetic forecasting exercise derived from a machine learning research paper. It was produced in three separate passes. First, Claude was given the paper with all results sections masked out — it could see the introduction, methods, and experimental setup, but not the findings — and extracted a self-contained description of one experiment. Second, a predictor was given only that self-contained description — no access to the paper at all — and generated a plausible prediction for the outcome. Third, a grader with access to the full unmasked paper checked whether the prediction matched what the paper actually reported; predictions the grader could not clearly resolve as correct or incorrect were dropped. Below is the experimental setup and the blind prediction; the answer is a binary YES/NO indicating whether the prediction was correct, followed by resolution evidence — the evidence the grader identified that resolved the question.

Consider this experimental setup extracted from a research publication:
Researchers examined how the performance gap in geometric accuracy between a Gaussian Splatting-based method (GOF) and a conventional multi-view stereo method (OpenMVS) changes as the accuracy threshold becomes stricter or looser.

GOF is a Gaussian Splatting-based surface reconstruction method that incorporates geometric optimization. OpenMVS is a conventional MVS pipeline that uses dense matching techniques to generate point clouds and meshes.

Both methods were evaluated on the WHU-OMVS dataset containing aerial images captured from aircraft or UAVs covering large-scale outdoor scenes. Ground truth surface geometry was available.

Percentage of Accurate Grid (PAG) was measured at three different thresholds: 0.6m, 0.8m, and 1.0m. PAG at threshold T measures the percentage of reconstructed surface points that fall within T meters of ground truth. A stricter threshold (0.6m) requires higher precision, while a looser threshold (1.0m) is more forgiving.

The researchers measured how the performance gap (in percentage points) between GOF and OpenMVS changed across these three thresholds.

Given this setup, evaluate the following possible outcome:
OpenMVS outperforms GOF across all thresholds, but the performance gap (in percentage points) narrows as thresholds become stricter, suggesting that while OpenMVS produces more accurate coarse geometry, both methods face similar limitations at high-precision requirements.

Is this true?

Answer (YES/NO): NO